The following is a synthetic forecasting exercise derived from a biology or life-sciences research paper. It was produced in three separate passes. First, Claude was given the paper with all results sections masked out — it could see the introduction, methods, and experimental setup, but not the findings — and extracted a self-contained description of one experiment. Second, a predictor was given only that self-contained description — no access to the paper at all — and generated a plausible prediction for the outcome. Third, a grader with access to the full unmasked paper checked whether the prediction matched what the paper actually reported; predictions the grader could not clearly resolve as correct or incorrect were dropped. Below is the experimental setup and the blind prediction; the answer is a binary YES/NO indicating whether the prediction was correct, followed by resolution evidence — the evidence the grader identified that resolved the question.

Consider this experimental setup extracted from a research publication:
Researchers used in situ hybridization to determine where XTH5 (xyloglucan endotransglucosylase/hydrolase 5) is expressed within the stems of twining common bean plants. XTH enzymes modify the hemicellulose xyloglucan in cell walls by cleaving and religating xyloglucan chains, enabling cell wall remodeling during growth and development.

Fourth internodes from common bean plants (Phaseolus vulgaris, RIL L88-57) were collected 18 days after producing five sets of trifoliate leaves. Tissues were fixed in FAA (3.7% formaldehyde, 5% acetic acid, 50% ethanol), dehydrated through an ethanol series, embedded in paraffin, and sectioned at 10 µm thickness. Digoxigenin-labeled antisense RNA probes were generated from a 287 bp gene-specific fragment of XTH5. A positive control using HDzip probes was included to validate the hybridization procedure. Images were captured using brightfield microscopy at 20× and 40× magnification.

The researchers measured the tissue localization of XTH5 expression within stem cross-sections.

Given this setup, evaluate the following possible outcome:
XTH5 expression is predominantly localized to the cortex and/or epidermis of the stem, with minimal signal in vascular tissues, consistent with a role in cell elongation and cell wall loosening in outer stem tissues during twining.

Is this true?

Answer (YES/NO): NO